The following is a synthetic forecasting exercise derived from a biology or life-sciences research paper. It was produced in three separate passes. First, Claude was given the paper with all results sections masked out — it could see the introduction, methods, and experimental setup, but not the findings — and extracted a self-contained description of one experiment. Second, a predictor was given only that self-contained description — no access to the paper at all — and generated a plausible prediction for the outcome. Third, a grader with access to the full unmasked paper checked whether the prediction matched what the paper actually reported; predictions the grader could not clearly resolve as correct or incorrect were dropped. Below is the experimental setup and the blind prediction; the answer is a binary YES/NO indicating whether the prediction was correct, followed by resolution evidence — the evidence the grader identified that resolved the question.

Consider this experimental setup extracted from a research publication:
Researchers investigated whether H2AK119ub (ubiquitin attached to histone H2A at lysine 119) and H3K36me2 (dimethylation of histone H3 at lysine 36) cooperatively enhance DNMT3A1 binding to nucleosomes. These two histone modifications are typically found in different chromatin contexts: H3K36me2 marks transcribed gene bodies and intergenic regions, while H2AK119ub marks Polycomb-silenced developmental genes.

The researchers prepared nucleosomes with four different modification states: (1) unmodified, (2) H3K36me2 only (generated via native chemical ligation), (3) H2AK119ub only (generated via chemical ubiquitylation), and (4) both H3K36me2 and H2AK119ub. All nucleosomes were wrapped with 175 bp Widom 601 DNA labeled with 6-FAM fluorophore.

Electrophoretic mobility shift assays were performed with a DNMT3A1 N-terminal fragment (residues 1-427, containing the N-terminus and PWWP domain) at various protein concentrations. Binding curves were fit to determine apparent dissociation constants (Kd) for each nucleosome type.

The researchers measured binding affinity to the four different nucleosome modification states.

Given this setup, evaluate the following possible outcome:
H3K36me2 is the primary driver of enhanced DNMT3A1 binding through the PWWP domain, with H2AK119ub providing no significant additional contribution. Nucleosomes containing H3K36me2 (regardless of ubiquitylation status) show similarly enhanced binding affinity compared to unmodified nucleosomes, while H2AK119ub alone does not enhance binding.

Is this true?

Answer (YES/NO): NO